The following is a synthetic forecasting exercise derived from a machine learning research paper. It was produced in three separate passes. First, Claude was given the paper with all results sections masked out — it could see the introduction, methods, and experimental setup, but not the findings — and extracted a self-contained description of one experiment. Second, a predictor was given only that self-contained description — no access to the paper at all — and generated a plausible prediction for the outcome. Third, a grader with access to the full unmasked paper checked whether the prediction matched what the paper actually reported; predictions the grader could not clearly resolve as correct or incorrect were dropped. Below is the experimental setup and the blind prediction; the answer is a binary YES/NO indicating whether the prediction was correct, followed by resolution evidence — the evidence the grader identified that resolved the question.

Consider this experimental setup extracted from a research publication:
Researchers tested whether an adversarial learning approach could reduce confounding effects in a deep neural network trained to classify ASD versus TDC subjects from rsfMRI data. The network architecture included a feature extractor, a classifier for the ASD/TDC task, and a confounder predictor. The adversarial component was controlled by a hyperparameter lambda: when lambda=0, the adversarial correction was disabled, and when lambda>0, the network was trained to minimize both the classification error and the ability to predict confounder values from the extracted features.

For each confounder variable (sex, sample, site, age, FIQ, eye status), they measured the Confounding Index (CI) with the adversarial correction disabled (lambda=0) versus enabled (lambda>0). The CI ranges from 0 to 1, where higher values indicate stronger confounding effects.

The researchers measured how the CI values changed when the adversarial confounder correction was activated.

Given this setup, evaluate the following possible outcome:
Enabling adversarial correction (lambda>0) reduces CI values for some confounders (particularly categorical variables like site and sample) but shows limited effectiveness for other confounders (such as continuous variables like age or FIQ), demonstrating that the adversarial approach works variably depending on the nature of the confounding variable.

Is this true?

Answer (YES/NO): NO